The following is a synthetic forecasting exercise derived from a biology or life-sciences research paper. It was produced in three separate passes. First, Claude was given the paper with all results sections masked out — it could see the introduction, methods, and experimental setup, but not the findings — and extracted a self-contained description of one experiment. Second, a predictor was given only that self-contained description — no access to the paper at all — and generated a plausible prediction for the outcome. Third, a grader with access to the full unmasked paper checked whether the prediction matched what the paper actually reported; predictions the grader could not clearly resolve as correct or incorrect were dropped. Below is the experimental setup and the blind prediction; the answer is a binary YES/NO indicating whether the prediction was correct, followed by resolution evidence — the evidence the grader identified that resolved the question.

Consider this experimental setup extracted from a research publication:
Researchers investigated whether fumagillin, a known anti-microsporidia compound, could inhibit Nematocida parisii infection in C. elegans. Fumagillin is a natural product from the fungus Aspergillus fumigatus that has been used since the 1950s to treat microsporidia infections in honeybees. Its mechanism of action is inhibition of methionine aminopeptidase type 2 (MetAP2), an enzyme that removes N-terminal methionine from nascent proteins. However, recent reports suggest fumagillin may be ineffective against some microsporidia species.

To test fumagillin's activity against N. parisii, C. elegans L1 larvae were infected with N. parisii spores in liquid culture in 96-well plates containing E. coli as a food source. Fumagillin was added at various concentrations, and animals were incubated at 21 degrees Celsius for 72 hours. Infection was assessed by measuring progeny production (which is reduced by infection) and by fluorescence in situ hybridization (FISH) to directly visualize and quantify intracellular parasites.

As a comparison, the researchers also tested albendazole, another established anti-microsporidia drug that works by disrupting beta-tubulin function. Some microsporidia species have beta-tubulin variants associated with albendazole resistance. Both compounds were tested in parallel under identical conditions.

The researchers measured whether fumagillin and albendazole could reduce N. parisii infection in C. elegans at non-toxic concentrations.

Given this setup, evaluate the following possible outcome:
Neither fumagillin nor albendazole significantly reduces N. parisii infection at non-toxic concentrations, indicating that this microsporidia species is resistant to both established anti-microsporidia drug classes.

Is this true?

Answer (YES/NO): NO